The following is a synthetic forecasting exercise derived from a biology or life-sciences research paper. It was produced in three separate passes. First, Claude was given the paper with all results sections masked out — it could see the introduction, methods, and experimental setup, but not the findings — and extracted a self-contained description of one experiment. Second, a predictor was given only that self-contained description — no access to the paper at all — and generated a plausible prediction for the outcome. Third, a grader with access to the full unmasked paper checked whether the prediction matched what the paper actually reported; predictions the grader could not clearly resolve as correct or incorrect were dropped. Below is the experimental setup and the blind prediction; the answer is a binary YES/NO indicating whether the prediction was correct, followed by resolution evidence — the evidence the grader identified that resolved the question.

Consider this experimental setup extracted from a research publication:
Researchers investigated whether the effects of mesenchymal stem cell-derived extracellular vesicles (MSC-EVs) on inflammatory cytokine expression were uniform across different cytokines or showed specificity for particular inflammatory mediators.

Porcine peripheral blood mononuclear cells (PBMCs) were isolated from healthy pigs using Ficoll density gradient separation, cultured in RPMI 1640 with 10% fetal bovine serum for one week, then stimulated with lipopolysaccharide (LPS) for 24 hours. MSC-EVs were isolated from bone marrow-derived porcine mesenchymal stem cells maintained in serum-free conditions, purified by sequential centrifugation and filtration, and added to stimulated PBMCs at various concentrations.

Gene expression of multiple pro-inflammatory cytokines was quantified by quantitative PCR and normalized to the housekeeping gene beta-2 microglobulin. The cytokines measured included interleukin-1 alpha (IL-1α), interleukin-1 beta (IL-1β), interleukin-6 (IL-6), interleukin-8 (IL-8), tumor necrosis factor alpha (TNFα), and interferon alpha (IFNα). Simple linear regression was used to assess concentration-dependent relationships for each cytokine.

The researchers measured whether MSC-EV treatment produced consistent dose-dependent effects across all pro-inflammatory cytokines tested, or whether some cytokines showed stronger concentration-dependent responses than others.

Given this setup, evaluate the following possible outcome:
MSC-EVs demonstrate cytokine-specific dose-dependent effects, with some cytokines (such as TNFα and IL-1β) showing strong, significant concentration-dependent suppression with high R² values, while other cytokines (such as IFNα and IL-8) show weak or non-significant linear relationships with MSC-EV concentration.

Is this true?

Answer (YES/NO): NO